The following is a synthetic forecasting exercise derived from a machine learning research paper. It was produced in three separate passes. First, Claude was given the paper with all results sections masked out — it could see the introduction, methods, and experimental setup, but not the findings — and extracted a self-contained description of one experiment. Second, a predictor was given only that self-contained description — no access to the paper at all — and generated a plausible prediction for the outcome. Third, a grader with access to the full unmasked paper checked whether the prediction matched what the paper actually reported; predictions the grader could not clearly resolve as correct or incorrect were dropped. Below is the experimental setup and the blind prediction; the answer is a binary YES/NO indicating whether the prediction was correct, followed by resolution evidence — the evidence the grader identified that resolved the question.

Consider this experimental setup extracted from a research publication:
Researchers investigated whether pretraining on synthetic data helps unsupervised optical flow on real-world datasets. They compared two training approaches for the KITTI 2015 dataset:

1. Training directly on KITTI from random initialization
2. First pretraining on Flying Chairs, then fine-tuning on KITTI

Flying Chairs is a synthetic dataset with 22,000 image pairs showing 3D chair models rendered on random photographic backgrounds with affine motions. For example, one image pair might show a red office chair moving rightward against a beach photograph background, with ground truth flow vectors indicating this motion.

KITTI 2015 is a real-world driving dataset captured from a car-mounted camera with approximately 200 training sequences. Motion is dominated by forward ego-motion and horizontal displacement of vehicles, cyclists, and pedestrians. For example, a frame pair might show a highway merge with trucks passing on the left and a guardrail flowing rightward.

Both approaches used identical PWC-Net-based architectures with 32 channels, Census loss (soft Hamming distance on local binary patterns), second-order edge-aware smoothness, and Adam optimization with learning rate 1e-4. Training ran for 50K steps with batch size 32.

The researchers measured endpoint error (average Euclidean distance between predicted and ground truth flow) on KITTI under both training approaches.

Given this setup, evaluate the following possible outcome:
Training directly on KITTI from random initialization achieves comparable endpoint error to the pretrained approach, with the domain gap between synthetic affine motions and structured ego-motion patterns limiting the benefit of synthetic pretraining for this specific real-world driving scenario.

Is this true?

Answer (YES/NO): NO